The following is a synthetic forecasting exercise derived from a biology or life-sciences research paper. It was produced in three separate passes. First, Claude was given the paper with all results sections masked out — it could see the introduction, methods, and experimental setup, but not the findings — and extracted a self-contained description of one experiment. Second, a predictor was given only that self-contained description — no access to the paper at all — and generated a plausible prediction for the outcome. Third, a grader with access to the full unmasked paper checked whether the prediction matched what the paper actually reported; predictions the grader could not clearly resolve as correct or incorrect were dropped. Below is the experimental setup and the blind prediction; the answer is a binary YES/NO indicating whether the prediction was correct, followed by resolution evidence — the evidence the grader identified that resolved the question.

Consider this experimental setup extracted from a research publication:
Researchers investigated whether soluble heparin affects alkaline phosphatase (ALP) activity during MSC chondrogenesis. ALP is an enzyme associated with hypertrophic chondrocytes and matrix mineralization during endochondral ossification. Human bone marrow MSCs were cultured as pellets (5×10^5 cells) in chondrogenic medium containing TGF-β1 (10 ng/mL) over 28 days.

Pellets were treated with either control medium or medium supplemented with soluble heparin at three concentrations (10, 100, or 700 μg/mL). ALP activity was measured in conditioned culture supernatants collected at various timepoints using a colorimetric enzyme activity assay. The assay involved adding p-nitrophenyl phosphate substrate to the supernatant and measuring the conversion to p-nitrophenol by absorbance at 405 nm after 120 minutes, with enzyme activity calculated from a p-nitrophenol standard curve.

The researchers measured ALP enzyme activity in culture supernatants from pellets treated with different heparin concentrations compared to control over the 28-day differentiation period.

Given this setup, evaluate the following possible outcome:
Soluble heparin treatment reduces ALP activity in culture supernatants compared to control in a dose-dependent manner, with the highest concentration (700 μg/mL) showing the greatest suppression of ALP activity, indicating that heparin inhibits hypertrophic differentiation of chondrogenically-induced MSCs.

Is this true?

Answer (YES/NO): NO